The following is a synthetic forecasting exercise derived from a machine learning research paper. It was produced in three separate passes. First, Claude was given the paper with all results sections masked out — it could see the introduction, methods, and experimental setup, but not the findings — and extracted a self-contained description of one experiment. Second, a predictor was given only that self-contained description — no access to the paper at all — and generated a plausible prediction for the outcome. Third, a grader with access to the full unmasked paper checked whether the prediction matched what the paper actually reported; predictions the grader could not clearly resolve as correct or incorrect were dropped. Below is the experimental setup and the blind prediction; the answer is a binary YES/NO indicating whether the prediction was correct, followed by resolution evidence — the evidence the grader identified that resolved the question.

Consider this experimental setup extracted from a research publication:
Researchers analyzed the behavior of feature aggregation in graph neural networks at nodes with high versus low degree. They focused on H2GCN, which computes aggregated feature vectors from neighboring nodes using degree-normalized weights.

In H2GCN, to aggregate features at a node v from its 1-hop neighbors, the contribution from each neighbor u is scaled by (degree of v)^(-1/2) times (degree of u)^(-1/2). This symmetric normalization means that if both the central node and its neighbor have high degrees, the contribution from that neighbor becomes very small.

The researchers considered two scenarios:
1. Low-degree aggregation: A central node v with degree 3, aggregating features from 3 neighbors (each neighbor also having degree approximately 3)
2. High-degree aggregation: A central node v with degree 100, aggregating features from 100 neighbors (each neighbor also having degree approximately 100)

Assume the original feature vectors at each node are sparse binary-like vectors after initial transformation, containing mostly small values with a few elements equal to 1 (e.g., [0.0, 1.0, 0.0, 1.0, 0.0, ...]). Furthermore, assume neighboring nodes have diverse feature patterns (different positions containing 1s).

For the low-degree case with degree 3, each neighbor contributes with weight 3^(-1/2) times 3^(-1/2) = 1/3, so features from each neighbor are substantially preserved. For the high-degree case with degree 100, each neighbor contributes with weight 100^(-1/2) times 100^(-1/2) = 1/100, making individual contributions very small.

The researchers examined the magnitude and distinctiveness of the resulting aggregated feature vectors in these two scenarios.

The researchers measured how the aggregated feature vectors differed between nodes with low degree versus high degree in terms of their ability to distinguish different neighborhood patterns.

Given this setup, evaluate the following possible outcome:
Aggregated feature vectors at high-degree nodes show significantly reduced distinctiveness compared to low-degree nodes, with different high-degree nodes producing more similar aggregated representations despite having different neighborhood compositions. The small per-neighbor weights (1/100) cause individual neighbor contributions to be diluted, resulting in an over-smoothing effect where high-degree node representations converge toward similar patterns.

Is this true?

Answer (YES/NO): YES